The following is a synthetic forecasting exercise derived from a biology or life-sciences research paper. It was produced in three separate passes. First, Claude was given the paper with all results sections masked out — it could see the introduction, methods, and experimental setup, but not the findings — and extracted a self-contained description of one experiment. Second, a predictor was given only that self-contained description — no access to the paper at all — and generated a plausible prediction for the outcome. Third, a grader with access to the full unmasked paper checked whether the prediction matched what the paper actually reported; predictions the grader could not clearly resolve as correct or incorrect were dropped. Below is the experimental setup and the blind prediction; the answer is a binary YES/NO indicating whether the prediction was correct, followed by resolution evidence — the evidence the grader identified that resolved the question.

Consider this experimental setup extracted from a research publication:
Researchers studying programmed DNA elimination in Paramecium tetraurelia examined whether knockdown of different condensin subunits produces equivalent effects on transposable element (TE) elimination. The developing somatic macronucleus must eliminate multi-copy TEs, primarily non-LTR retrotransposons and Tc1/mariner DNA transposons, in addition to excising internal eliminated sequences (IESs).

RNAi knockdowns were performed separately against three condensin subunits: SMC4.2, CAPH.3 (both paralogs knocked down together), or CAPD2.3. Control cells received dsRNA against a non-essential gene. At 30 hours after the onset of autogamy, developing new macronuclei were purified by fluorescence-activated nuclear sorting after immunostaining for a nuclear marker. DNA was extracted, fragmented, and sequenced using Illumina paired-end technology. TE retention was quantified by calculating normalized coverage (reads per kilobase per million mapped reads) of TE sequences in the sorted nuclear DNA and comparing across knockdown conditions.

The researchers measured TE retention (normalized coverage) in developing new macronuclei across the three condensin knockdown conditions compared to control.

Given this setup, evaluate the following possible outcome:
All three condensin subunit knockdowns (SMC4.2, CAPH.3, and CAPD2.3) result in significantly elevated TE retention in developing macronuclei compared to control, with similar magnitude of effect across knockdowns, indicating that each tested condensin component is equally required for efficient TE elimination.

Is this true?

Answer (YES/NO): YES